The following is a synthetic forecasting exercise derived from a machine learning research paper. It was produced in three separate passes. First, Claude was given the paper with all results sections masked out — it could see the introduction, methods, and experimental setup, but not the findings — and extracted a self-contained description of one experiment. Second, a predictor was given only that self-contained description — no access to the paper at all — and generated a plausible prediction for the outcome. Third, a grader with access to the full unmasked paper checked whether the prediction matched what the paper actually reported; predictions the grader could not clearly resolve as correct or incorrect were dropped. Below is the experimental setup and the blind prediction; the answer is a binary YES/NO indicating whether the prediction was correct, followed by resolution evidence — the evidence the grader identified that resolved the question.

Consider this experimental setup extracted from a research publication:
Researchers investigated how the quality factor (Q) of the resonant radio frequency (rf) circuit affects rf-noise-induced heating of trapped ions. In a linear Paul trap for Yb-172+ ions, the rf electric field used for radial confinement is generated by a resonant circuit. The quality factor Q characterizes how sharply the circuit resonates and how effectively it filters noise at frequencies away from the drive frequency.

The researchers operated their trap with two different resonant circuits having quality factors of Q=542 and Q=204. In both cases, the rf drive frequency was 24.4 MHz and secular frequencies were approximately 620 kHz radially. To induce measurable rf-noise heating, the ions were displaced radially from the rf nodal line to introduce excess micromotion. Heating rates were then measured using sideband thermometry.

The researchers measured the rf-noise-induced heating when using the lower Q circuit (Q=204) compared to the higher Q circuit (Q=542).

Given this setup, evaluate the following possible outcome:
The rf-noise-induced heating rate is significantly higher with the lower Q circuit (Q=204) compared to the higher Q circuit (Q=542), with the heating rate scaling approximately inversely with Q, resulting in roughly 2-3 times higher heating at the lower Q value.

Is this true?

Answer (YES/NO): NO